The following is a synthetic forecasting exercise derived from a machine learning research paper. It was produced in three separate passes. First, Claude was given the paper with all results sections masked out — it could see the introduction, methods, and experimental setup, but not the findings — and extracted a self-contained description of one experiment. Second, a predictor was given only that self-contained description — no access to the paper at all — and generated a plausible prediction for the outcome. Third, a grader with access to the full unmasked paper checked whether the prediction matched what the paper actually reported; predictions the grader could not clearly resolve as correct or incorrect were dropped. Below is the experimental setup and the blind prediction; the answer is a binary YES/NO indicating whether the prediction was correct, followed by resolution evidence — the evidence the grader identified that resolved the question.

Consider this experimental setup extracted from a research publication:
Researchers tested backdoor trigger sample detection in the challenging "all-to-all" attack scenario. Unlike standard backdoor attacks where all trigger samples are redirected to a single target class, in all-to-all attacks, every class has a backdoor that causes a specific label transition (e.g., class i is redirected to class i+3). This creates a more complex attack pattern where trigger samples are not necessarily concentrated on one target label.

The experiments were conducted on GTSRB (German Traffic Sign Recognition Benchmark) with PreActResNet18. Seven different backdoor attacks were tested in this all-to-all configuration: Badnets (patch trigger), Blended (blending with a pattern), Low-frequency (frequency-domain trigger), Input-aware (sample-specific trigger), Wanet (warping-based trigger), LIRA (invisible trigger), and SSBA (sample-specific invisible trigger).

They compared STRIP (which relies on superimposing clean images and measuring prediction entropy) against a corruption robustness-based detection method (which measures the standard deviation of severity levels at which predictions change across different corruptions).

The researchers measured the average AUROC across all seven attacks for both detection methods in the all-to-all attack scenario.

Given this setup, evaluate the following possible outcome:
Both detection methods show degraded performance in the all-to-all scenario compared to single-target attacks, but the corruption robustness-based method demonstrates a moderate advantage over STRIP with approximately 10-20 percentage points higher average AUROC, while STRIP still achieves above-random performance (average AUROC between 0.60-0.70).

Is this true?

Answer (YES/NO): NO